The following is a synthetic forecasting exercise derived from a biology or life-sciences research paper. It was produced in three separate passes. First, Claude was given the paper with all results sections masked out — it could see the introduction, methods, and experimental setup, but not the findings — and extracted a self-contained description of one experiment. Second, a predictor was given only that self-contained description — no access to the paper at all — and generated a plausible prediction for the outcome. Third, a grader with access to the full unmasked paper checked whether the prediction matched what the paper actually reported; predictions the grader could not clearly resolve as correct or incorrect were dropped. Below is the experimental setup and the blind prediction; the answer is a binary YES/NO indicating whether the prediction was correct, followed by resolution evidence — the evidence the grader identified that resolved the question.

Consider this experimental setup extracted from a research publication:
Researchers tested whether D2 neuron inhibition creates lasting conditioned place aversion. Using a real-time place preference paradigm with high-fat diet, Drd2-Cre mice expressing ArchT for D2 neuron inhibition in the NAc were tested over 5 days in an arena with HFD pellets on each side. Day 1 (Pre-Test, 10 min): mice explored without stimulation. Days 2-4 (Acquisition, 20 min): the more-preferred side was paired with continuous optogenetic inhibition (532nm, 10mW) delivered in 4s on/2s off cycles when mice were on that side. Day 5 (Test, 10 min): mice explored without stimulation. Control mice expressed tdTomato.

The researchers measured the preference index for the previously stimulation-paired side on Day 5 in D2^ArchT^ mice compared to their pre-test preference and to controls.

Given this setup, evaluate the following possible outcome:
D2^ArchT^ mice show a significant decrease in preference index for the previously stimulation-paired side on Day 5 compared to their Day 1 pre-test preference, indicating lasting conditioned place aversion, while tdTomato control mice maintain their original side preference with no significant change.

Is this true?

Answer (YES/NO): NO